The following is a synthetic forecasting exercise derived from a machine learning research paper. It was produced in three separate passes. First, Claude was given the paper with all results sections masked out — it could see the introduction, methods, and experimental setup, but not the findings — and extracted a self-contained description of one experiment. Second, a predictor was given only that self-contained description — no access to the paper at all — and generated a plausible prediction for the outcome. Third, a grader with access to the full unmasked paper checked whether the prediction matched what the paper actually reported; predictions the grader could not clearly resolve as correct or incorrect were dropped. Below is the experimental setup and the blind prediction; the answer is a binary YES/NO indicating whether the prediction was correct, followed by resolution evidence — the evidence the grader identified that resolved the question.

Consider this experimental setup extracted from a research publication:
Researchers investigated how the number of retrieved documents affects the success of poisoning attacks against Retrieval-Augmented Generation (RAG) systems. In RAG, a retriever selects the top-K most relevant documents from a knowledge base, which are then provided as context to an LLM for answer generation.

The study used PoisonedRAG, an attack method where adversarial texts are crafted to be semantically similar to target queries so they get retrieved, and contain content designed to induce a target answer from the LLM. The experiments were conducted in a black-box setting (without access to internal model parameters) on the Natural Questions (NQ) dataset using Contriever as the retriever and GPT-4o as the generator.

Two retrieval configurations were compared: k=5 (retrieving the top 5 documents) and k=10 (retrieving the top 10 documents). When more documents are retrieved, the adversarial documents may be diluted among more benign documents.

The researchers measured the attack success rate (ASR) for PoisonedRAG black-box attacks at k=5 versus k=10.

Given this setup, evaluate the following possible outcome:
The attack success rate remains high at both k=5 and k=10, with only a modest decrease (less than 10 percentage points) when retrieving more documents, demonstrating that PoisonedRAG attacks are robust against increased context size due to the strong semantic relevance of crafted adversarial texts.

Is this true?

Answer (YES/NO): NO